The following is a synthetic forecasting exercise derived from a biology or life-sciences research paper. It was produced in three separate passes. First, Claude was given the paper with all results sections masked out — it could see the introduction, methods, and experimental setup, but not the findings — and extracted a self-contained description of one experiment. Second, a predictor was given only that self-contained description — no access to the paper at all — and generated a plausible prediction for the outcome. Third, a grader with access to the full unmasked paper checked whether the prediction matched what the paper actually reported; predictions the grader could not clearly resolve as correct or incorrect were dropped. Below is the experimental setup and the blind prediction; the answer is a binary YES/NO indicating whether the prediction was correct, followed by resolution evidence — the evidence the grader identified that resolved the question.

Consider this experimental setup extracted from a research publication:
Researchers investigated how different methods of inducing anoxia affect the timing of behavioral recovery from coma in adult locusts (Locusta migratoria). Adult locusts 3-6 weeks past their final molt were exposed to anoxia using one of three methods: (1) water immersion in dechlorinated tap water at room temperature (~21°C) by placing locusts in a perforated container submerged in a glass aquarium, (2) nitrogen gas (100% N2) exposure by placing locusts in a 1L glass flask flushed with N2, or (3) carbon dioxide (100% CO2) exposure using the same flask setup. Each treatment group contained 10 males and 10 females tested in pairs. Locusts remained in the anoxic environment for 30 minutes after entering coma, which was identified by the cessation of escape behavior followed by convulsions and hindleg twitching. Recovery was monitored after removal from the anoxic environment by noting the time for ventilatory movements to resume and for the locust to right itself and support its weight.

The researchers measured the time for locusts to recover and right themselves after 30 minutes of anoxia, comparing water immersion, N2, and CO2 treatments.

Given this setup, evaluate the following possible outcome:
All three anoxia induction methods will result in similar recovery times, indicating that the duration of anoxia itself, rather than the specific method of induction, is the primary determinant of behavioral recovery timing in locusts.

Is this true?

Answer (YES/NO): NO